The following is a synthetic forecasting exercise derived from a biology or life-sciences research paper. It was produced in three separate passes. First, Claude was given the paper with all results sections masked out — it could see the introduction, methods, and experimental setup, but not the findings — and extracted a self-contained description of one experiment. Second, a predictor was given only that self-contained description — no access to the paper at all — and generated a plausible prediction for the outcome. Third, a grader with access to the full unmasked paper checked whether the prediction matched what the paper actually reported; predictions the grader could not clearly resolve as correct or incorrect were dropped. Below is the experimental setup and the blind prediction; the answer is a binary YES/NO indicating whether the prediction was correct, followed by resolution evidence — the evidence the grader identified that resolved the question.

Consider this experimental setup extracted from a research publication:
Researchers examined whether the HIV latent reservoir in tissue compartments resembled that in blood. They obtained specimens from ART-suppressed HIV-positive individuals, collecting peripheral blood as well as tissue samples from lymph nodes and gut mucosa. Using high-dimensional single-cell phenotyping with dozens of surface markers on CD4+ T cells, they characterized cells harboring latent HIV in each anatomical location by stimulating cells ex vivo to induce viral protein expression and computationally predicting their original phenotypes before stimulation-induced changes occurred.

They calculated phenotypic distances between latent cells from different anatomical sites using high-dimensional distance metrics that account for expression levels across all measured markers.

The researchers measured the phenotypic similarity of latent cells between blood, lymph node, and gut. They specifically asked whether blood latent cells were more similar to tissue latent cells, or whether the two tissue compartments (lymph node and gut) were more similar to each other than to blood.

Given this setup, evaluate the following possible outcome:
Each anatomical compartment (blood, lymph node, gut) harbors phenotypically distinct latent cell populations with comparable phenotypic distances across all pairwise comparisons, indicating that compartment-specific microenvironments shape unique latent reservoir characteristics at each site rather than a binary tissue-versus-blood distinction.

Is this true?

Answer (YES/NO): NO